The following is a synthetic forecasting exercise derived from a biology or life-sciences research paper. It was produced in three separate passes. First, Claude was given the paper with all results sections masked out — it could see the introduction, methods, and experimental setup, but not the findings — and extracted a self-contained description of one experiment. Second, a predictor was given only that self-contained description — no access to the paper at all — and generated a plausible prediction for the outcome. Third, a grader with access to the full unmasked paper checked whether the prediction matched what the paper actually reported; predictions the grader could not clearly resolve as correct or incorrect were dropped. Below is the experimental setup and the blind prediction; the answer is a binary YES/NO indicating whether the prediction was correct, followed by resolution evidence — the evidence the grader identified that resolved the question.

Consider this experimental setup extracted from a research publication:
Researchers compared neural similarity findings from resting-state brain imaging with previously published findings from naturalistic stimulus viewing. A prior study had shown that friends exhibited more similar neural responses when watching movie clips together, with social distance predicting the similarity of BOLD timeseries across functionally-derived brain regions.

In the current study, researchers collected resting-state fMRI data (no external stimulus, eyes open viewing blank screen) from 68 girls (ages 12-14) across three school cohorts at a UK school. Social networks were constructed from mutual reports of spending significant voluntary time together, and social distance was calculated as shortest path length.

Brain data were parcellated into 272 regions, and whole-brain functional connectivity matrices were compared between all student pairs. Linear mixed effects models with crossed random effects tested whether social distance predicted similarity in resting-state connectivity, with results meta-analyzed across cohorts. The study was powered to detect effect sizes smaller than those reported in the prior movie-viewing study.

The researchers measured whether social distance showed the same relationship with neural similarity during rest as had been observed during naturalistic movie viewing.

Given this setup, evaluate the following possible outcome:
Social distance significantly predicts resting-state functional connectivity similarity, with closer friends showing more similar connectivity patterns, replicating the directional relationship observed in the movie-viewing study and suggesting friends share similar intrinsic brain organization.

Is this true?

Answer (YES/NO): NO